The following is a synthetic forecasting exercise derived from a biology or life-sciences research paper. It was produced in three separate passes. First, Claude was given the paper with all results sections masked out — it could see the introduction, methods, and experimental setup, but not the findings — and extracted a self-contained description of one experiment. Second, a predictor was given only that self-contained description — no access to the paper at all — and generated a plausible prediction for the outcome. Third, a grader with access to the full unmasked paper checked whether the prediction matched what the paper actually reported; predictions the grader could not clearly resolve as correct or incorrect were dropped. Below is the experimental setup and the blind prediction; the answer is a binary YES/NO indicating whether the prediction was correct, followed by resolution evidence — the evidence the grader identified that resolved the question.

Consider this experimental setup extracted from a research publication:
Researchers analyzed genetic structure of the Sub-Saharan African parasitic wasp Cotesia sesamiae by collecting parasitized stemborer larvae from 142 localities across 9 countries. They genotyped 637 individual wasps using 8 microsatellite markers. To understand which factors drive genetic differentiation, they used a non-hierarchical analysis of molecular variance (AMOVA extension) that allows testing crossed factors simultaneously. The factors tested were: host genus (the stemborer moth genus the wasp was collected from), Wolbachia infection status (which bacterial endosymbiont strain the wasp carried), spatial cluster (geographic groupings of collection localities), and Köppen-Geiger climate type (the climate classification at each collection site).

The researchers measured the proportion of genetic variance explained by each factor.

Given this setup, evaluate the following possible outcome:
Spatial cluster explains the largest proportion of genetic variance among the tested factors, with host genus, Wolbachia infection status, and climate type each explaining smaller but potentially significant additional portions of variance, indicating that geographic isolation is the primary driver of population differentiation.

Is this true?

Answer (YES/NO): NO